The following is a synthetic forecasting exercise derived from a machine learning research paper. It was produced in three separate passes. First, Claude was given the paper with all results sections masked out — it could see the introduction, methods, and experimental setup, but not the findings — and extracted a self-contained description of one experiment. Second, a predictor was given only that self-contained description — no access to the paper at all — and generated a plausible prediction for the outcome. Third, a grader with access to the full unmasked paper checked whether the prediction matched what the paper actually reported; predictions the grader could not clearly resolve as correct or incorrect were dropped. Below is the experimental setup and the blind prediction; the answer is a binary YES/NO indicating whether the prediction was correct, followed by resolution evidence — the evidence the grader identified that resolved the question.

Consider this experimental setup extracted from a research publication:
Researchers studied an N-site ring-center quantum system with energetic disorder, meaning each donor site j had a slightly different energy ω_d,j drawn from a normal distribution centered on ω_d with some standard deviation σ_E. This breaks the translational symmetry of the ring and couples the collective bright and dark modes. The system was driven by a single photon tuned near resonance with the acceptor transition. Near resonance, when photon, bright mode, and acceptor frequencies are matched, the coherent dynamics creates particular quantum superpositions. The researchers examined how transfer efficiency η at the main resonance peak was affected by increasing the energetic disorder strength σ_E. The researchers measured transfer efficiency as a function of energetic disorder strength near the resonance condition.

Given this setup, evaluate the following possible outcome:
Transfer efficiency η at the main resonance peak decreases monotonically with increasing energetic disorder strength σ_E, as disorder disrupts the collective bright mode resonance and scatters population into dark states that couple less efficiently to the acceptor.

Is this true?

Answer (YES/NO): NO